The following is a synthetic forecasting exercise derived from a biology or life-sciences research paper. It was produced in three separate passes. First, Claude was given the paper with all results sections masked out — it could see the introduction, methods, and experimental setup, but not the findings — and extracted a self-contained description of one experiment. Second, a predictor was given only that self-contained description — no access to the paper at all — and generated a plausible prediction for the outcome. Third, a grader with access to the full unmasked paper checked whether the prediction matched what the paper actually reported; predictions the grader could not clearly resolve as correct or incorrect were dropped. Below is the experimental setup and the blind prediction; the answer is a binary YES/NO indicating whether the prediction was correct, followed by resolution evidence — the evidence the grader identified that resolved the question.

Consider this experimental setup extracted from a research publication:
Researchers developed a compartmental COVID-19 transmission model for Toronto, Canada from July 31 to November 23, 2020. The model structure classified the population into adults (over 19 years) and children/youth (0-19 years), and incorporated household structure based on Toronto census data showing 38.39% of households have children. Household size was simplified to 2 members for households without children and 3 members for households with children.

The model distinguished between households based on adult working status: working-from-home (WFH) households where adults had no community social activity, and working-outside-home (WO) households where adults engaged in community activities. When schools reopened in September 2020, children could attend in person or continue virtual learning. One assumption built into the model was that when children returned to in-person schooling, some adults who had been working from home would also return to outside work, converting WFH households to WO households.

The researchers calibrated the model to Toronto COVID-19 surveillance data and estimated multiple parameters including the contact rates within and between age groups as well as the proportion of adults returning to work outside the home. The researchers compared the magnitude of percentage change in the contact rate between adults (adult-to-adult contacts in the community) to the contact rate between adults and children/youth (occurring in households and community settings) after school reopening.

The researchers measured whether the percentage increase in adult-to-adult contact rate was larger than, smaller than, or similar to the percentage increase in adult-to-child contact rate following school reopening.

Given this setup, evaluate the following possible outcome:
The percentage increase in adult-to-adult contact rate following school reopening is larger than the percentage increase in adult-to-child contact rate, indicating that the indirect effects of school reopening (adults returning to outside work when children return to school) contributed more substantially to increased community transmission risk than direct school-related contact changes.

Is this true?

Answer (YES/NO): YES